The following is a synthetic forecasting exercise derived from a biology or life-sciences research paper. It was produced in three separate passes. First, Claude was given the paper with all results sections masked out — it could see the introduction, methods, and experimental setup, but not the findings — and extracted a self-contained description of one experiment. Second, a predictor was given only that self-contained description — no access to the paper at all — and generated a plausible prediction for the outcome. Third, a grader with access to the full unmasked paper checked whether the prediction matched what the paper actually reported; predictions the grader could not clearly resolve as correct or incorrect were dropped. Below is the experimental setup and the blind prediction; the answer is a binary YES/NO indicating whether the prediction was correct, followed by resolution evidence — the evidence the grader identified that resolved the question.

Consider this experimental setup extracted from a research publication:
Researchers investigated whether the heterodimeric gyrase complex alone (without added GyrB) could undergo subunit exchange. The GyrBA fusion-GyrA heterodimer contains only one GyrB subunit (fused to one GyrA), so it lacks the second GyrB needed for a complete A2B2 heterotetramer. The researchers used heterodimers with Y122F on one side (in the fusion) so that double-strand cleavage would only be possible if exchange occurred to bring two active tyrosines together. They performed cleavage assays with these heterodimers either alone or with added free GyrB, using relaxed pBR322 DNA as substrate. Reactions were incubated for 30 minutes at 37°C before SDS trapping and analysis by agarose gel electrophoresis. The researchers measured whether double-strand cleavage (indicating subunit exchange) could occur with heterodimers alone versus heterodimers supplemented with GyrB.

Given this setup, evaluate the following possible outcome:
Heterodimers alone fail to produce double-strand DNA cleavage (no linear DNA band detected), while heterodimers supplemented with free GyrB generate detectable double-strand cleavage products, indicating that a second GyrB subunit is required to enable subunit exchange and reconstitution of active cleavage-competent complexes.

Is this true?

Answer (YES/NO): YES